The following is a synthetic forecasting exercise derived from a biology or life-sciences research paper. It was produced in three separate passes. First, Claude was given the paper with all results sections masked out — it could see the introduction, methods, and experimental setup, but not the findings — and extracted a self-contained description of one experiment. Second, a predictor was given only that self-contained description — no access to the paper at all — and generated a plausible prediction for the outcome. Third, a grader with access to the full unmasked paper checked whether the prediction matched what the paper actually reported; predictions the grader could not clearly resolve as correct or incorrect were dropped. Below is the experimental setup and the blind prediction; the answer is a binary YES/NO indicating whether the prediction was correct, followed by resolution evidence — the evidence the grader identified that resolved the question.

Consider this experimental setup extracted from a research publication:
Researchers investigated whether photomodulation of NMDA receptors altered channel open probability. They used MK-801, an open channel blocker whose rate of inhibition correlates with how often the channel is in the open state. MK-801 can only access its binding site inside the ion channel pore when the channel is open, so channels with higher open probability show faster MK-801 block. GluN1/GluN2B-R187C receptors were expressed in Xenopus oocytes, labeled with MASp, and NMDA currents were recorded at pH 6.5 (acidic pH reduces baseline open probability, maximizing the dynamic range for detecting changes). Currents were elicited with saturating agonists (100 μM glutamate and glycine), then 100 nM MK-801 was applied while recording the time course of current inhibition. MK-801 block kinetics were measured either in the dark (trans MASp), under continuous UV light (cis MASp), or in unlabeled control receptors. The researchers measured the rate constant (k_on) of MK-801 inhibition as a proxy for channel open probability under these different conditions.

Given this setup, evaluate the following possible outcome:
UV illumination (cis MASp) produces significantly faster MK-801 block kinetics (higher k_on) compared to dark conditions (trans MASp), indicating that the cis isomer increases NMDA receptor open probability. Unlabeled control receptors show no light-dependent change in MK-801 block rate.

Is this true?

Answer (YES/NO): YES